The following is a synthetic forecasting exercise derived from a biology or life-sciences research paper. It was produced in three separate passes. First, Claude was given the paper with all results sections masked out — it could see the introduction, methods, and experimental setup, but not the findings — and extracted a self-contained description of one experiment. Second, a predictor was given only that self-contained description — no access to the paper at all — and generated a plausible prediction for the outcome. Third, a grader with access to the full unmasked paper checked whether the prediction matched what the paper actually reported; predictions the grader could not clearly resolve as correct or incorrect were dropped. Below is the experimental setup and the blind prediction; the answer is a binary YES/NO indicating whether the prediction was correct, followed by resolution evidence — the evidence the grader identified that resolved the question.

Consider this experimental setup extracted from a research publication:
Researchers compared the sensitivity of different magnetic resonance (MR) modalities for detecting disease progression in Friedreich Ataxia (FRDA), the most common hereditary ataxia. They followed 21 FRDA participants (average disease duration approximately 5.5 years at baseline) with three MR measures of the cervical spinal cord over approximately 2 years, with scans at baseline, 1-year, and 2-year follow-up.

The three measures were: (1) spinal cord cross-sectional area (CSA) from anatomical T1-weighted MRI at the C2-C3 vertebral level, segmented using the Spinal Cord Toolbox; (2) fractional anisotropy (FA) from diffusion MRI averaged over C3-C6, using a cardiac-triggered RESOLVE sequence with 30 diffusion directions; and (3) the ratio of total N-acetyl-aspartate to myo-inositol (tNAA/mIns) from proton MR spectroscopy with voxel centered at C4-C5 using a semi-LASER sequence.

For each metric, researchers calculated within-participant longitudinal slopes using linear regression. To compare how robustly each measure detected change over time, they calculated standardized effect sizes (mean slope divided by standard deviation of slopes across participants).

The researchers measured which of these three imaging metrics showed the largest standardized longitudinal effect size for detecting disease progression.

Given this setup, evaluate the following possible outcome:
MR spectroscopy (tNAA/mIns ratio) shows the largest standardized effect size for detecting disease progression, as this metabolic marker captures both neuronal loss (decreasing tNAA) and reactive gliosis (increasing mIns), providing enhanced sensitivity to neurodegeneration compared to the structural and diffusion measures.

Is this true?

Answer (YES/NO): NO